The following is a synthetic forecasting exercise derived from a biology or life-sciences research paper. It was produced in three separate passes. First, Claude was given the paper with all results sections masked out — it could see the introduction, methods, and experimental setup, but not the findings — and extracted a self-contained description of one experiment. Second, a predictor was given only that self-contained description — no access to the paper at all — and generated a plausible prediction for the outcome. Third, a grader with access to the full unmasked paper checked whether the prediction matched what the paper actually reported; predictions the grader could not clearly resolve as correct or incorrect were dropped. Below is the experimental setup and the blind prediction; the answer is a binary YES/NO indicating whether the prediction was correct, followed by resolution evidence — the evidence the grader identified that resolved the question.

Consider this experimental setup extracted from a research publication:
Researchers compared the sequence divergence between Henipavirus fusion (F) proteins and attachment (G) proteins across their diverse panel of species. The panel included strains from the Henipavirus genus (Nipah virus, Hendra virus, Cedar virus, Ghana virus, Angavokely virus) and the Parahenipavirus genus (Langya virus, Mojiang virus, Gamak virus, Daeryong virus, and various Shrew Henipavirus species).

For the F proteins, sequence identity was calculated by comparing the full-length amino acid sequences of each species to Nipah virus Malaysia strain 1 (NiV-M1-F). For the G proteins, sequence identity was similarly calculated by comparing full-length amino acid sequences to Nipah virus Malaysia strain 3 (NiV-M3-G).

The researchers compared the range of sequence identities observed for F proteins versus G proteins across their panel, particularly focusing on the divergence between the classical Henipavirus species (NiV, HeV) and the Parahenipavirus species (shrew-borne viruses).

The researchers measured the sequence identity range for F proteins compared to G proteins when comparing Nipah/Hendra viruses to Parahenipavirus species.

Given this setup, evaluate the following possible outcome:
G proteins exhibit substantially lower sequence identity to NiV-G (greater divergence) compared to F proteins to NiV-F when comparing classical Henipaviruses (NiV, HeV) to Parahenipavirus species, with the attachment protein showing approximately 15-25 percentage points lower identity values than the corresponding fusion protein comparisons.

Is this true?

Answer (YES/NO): YES